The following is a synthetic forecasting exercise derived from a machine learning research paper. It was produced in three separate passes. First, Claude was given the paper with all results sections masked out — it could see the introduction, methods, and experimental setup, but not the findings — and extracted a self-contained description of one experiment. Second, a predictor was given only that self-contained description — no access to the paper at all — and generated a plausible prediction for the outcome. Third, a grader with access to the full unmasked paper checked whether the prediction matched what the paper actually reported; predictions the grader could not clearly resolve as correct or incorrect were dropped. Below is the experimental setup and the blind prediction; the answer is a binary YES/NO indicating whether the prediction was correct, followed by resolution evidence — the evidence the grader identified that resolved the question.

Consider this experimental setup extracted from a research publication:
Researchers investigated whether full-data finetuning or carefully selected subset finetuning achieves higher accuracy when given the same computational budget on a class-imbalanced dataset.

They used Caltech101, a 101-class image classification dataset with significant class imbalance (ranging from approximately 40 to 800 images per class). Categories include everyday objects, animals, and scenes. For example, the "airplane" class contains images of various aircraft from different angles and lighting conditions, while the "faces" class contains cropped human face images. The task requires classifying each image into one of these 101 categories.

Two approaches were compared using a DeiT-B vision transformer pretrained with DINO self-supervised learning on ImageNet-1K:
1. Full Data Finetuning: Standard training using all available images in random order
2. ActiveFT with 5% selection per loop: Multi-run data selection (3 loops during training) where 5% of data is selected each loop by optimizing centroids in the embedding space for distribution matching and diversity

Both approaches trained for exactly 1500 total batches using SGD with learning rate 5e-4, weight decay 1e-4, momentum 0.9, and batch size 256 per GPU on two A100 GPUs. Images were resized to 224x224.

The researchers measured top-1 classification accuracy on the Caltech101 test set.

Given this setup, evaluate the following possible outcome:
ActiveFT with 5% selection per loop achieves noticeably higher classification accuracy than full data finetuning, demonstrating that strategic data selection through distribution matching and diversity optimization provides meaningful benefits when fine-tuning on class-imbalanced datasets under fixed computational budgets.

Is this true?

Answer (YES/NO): NO